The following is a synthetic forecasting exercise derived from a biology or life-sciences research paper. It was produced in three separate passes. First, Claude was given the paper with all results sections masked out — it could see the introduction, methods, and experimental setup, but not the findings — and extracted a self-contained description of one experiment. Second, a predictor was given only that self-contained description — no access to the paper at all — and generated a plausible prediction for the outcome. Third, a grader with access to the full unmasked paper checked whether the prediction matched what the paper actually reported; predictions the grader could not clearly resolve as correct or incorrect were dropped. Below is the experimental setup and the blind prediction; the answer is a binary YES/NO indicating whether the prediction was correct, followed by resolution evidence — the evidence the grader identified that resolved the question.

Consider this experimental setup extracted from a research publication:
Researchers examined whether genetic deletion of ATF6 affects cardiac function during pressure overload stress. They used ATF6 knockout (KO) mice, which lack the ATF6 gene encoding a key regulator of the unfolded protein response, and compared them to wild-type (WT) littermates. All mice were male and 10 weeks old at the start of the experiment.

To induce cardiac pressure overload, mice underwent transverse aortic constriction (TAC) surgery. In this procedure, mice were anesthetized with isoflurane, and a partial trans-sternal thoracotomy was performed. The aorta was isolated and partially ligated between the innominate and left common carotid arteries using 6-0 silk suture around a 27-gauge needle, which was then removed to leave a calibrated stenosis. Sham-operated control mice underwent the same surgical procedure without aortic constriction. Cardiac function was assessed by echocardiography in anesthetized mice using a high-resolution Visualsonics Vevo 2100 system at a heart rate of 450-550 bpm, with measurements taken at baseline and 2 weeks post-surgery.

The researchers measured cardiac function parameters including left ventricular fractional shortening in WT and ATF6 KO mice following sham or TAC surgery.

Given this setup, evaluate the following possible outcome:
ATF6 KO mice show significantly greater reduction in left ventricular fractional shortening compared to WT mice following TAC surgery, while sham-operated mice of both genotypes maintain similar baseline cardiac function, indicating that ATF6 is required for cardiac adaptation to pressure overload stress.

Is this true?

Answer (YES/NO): YES